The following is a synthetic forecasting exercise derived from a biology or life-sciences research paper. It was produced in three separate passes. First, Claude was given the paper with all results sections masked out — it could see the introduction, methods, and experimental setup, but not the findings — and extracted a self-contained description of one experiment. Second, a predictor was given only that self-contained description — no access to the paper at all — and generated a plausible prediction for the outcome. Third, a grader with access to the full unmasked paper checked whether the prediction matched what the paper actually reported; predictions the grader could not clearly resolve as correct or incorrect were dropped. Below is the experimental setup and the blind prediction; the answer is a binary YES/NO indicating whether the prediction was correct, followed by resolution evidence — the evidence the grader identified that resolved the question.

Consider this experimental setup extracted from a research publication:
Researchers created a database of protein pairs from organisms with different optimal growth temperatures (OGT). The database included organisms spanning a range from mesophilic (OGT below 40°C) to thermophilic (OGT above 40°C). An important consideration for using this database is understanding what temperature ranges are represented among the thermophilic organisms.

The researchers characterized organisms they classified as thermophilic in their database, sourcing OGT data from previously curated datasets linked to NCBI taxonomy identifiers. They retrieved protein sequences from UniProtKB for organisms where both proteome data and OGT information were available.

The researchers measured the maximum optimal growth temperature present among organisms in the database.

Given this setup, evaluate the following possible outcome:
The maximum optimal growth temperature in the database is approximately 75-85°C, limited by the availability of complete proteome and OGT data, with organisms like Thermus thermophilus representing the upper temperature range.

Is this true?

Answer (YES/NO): NO